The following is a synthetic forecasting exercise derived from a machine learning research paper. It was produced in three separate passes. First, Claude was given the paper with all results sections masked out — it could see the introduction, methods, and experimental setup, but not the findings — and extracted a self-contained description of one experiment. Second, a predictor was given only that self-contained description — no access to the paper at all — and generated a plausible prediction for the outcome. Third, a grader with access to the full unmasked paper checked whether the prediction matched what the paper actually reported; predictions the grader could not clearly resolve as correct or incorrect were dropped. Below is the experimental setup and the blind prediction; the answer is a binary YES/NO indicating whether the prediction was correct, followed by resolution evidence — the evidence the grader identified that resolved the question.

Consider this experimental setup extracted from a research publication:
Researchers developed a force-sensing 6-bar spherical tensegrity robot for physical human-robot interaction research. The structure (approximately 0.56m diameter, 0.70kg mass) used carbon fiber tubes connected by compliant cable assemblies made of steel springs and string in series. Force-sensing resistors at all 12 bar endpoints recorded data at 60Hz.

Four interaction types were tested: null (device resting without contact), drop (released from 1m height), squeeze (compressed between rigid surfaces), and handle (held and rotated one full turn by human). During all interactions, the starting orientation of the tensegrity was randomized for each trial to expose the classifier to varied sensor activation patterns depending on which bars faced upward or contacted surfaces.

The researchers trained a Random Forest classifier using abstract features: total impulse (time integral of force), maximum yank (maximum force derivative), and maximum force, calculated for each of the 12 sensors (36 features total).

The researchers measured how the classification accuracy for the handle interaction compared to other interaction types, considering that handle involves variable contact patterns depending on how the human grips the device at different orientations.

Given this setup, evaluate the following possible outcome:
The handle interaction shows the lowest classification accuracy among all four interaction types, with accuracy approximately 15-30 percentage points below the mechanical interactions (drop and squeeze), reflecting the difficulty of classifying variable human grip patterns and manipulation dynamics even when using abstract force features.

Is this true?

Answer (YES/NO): NO